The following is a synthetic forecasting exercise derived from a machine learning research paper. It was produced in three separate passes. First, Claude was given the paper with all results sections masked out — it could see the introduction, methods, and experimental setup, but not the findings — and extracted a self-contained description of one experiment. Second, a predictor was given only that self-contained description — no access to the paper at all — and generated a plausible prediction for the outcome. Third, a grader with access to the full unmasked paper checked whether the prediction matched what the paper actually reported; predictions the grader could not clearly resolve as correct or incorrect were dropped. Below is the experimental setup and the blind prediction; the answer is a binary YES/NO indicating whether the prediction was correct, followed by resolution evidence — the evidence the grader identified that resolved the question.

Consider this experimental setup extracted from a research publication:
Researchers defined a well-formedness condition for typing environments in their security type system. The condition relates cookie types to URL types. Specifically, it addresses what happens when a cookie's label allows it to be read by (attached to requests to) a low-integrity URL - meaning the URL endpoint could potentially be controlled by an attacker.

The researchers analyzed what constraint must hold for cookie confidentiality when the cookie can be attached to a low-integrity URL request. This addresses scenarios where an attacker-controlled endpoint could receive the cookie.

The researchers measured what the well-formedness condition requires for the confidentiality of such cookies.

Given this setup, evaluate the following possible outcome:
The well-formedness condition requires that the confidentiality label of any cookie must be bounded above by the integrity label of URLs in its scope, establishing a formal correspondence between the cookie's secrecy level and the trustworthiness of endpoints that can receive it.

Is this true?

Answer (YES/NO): NO